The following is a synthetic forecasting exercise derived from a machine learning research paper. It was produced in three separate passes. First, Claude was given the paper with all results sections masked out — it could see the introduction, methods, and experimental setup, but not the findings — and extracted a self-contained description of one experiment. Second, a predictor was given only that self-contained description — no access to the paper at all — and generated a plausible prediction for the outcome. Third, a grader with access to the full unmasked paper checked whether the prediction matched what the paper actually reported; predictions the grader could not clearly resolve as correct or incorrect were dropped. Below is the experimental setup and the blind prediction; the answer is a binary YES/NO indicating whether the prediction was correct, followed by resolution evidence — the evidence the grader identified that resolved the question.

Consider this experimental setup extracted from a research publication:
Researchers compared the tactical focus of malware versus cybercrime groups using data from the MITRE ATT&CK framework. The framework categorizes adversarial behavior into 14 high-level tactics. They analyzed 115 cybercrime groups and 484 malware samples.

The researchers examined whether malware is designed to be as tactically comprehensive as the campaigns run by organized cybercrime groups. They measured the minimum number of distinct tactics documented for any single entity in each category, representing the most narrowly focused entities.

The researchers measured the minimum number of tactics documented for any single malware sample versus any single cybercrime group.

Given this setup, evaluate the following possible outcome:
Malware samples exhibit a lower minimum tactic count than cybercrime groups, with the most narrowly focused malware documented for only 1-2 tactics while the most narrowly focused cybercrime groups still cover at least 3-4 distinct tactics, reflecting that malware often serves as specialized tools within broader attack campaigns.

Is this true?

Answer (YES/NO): NO